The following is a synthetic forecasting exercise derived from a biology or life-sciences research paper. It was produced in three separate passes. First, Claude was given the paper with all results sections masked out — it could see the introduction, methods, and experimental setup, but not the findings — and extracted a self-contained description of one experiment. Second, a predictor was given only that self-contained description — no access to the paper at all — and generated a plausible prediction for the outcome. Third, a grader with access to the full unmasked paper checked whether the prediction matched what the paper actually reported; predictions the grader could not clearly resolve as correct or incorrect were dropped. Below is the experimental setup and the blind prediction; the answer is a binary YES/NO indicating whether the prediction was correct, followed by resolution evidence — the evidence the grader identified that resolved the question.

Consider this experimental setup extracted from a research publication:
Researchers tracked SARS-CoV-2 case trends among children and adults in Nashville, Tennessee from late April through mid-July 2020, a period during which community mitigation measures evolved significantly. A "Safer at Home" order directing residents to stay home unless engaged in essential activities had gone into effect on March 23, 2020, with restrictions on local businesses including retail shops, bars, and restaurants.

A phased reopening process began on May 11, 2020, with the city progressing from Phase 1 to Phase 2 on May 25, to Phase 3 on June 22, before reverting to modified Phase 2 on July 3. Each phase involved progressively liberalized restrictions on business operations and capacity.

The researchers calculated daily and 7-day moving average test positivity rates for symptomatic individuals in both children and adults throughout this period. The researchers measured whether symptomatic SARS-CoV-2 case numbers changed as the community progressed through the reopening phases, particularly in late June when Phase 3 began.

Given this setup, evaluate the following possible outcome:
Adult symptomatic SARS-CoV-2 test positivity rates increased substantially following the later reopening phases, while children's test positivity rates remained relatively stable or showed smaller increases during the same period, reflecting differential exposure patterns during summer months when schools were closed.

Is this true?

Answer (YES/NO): NO